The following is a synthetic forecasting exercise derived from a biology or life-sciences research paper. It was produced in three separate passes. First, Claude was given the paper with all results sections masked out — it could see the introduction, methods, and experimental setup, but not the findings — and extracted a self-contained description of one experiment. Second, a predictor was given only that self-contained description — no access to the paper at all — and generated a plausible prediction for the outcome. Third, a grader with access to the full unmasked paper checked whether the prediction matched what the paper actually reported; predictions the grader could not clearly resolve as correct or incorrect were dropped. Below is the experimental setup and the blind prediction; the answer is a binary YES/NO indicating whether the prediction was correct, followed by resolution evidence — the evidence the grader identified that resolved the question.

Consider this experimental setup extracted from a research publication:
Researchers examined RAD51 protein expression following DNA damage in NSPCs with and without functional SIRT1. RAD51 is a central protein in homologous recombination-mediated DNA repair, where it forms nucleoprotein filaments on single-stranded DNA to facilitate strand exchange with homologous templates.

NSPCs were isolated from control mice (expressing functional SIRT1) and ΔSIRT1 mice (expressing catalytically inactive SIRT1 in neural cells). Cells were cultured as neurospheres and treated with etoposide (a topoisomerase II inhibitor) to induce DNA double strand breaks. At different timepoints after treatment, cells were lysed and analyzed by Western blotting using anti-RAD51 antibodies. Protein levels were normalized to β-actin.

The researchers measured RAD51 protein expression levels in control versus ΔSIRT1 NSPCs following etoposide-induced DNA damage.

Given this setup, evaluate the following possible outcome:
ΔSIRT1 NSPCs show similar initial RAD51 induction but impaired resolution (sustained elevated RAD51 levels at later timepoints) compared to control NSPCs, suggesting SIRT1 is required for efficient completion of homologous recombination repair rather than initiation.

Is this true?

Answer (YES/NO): NO